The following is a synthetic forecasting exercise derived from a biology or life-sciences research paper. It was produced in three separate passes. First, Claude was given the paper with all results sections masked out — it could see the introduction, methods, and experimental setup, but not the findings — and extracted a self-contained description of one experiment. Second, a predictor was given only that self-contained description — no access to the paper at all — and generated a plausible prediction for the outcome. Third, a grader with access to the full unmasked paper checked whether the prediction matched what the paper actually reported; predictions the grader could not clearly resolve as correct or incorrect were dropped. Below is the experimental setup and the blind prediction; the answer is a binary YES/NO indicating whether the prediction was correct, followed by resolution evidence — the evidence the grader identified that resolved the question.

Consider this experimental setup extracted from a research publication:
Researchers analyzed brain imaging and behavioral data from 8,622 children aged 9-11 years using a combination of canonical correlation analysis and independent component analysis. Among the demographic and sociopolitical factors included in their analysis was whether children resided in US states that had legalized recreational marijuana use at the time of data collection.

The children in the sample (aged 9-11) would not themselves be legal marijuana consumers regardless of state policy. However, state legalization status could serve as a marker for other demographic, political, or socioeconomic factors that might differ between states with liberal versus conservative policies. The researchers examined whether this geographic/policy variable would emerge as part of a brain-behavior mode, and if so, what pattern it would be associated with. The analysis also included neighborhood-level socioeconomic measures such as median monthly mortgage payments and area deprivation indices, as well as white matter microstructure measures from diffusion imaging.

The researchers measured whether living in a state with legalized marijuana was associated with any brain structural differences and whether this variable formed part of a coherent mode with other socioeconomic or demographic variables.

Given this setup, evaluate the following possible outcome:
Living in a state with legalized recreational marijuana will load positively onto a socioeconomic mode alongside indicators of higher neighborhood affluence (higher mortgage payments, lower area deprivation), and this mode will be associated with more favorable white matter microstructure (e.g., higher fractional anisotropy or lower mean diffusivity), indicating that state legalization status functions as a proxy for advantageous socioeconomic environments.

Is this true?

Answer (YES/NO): NO